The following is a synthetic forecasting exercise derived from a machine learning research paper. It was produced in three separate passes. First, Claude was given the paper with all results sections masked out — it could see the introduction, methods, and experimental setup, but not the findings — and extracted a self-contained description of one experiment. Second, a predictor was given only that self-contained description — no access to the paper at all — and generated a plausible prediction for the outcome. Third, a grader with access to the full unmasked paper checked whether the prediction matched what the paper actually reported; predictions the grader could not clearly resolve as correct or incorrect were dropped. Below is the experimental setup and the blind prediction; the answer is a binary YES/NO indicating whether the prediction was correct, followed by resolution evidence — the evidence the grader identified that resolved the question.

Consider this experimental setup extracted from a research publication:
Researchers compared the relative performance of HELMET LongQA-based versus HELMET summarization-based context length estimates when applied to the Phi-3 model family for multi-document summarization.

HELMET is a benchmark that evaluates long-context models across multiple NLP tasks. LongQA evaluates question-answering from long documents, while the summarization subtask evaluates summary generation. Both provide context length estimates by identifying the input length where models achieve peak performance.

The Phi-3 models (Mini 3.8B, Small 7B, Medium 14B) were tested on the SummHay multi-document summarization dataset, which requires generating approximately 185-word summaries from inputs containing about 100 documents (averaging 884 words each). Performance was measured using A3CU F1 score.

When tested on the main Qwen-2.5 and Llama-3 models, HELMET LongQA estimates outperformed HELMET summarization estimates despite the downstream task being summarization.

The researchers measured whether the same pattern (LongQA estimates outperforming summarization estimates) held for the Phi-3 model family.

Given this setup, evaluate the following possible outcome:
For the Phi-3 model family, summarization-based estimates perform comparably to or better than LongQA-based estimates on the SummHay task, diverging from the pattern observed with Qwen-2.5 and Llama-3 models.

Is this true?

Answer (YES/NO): YES